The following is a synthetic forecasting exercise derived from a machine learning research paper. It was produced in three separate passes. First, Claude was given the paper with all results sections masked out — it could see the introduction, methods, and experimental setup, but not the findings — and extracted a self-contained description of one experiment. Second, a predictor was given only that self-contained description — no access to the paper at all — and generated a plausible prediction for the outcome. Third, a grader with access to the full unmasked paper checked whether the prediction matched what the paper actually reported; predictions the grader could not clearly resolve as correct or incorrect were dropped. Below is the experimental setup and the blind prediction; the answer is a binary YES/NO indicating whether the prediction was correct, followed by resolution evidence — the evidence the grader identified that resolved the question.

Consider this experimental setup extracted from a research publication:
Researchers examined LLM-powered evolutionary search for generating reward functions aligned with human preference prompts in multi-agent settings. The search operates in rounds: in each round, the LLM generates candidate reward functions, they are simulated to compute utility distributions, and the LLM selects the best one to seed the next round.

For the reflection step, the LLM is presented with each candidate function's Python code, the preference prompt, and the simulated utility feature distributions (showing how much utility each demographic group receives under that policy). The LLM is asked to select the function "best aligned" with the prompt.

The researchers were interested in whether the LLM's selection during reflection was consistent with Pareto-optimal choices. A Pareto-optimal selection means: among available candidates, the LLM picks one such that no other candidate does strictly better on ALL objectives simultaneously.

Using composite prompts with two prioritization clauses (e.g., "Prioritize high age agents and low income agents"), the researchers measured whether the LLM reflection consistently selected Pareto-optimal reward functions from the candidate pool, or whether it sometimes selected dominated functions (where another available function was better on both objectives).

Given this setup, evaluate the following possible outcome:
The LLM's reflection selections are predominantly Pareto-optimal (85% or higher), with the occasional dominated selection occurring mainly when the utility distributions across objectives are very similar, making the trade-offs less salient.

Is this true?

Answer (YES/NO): NO